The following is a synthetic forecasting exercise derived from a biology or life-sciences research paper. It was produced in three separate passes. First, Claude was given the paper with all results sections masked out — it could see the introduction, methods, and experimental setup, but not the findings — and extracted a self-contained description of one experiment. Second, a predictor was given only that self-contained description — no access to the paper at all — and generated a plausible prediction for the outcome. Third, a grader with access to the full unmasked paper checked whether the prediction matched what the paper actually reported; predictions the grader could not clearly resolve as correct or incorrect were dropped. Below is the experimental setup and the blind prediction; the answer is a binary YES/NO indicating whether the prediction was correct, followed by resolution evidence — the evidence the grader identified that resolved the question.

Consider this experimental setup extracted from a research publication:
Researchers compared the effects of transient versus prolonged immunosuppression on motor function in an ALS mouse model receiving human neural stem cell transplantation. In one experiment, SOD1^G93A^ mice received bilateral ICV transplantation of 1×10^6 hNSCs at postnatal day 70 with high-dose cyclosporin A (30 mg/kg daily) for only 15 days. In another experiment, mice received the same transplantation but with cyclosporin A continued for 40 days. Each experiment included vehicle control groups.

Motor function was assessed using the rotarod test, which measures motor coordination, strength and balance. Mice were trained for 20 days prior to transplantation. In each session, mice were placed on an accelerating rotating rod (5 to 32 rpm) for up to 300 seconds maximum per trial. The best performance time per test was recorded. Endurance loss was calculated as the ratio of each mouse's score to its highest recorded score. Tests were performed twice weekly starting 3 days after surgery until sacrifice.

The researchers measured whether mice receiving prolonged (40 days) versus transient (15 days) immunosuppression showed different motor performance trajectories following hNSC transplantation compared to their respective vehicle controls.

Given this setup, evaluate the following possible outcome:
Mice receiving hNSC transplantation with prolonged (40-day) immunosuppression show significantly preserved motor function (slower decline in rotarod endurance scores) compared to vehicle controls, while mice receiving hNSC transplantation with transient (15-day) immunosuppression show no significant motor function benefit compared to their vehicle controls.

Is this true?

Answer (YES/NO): YES